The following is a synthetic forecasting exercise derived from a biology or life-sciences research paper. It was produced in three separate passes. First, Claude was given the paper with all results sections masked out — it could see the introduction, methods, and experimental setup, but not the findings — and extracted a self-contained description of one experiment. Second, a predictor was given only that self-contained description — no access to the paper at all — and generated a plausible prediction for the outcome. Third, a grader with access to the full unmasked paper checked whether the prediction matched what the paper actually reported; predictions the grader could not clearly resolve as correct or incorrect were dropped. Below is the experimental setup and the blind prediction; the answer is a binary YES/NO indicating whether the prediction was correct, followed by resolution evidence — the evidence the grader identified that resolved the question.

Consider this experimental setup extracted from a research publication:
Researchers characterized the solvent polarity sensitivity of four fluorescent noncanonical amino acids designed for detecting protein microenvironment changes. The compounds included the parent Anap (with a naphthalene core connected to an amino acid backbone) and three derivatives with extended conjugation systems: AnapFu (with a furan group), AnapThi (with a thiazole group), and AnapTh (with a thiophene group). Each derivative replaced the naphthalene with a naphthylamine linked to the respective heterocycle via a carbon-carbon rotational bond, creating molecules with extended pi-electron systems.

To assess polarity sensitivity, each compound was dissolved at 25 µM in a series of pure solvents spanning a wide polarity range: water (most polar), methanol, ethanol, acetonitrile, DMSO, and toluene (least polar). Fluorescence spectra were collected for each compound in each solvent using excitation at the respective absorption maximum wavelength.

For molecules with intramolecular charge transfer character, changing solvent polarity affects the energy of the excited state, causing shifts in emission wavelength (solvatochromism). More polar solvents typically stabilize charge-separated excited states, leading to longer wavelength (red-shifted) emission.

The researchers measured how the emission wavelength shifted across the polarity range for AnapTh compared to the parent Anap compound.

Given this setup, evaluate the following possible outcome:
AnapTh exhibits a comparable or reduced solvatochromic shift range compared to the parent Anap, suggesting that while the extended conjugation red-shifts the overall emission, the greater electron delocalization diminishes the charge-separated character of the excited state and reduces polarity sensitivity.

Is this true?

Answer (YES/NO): NO